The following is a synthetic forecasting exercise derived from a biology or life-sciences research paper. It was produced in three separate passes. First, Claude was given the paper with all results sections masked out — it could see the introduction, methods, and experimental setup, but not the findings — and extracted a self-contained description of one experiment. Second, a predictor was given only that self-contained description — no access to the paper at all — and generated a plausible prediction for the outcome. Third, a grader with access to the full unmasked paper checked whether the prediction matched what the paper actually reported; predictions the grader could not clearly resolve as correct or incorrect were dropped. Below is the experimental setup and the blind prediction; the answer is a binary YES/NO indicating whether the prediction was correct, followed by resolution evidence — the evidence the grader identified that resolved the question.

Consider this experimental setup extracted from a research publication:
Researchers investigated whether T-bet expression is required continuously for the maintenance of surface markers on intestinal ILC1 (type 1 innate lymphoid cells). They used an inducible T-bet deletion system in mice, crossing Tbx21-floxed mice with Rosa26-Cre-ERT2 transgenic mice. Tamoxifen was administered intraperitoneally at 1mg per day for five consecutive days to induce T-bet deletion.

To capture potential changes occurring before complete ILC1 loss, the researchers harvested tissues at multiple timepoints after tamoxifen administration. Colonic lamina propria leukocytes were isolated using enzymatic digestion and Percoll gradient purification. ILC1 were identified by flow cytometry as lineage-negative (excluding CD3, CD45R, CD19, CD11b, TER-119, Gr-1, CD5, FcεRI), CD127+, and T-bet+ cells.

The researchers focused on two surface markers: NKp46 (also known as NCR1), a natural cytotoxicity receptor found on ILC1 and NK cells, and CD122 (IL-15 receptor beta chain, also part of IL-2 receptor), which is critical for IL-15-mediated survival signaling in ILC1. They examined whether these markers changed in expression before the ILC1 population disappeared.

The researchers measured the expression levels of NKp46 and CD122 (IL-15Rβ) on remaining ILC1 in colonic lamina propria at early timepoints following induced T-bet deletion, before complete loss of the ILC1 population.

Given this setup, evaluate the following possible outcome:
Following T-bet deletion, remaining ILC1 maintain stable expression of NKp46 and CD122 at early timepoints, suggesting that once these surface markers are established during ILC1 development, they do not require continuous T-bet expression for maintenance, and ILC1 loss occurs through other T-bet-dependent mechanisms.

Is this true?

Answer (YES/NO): NO